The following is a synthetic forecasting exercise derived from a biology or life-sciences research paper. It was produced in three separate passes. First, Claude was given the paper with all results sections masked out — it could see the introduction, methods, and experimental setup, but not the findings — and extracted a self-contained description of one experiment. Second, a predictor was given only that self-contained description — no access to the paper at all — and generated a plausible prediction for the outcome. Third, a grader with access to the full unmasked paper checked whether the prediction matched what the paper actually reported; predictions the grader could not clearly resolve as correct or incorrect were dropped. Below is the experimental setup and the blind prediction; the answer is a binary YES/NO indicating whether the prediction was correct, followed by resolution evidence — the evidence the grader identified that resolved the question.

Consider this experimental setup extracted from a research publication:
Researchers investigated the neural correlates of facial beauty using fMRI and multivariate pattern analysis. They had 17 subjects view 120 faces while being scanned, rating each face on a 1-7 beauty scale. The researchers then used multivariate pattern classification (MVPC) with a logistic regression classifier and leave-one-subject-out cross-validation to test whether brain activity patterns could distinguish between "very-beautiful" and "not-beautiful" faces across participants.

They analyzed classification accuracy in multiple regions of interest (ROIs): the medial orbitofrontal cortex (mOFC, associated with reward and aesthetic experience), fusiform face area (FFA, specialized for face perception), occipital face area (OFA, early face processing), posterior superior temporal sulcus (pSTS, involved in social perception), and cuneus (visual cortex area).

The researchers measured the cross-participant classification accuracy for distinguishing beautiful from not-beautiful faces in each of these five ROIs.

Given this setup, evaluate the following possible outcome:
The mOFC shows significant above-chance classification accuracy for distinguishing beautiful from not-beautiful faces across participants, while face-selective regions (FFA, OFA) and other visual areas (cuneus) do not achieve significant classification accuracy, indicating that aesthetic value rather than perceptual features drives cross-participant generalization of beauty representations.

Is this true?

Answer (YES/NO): NO